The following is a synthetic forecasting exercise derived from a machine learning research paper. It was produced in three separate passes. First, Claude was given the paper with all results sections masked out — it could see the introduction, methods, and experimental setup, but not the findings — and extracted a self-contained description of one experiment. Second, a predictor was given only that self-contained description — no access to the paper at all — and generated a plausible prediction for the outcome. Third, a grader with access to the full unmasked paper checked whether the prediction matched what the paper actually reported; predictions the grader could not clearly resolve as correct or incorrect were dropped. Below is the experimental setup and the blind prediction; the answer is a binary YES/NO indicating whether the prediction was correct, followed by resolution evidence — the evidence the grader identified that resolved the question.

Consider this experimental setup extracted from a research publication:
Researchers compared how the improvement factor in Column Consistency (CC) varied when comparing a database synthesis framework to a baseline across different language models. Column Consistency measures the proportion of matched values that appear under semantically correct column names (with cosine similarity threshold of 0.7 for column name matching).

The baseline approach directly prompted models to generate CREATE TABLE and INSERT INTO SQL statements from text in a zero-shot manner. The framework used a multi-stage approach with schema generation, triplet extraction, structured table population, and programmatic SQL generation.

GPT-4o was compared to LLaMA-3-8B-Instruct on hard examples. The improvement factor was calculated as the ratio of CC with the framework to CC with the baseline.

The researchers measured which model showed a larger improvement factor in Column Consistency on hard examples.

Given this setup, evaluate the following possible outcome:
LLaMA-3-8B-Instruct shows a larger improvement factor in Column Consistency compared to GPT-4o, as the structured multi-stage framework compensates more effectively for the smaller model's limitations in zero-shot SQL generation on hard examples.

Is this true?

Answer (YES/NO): NO